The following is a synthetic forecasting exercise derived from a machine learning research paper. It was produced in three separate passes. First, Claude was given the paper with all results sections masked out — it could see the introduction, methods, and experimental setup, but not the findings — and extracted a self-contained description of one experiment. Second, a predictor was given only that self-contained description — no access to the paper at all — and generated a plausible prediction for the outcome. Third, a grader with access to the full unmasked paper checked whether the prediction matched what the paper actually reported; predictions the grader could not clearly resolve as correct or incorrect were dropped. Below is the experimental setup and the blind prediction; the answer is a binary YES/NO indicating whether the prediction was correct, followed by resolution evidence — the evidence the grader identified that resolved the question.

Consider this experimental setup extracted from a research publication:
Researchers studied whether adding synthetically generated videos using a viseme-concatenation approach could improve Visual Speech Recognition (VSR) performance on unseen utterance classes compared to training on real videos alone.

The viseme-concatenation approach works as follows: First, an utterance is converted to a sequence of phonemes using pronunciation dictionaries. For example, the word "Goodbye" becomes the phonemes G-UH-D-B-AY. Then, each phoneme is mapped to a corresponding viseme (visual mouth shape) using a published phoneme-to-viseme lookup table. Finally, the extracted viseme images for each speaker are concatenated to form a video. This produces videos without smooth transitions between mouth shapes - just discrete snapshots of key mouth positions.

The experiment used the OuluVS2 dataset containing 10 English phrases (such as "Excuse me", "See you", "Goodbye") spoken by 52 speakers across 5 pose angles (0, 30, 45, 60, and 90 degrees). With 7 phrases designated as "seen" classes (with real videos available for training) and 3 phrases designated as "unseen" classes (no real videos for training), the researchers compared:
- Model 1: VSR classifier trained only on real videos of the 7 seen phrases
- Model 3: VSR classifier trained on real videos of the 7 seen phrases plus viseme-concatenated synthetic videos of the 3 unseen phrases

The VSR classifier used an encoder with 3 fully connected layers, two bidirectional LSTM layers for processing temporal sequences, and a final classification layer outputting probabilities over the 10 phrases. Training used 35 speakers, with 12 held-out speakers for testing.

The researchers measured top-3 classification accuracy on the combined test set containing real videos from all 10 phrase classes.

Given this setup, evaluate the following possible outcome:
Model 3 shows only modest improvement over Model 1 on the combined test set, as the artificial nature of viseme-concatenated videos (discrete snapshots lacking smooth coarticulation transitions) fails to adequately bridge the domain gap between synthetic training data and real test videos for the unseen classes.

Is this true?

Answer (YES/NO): NO